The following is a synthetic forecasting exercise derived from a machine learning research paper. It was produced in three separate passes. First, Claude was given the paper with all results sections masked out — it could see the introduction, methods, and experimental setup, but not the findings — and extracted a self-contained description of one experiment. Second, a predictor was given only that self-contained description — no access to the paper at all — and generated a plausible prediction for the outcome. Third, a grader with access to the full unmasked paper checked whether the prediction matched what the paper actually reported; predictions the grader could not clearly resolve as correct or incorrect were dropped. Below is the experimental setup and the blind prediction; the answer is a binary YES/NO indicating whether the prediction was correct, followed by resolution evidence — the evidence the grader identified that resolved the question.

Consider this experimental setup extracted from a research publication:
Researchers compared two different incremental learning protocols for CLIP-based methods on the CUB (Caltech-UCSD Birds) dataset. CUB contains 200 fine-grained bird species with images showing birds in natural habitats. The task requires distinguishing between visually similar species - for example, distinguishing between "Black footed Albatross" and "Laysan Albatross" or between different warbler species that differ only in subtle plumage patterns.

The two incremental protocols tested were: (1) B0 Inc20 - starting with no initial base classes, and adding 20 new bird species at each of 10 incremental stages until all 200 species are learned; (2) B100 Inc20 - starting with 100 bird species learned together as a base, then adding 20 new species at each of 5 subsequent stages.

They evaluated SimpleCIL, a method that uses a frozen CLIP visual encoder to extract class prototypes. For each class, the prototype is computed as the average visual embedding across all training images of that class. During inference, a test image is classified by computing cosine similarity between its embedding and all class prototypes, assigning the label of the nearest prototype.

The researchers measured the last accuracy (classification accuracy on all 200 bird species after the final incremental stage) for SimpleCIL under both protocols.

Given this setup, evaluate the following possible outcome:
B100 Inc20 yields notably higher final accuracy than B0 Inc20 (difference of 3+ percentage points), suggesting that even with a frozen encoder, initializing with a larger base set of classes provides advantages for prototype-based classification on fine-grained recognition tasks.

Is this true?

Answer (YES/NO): NO